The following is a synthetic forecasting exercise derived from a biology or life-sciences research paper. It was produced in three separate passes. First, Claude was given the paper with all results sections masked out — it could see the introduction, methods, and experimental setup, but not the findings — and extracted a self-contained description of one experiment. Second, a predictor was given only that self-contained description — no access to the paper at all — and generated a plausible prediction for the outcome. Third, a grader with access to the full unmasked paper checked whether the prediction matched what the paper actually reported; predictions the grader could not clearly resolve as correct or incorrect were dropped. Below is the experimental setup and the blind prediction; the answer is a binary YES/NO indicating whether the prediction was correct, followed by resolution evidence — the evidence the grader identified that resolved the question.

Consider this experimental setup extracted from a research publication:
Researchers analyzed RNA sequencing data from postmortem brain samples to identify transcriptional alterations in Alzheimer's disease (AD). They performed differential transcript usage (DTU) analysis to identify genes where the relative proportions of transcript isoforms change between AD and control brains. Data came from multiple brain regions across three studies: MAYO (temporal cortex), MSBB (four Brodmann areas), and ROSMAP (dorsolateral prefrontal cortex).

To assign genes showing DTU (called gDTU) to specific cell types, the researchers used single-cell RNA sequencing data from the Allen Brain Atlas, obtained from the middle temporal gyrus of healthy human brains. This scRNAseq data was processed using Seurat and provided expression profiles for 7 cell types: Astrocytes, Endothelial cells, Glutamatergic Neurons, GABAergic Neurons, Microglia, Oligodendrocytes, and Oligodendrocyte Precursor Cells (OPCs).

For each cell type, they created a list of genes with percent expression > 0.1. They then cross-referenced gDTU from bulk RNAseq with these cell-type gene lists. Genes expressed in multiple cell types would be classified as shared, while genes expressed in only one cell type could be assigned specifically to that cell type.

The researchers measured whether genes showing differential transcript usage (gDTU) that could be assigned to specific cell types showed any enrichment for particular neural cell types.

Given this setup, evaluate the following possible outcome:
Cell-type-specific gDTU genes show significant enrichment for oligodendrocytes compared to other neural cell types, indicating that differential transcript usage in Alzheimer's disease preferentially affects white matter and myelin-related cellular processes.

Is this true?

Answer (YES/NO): NO